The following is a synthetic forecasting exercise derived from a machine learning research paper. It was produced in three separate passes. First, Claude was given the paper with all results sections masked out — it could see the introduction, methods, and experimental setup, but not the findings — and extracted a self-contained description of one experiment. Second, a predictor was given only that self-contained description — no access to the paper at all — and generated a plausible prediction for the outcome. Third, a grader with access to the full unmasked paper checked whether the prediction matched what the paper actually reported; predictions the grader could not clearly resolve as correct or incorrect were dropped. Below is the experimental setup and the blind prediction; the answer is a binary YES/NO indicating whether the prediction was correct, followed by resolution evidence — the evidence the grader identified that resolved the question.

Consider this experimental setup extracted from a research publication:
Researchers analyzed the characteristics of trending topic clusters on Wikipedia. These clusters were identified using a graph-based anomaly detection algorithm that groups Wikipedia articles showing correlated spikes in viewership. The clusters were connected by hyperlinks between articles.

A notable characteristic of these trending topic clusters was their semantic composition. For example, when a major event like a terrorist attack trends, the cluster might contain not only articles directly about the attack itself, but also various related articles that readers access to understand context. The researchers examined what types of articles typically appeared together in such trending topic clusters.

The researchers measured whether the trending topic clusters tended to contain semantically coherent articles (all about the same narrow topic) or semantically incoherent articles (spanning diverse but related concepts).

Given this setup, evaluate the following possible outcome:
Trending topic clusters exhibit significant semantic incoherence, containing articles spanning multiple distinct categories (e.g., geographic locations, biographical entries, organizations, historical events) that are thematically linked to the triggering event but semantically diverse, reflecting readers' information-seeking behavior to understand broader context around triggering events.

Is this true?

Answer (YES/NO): YES